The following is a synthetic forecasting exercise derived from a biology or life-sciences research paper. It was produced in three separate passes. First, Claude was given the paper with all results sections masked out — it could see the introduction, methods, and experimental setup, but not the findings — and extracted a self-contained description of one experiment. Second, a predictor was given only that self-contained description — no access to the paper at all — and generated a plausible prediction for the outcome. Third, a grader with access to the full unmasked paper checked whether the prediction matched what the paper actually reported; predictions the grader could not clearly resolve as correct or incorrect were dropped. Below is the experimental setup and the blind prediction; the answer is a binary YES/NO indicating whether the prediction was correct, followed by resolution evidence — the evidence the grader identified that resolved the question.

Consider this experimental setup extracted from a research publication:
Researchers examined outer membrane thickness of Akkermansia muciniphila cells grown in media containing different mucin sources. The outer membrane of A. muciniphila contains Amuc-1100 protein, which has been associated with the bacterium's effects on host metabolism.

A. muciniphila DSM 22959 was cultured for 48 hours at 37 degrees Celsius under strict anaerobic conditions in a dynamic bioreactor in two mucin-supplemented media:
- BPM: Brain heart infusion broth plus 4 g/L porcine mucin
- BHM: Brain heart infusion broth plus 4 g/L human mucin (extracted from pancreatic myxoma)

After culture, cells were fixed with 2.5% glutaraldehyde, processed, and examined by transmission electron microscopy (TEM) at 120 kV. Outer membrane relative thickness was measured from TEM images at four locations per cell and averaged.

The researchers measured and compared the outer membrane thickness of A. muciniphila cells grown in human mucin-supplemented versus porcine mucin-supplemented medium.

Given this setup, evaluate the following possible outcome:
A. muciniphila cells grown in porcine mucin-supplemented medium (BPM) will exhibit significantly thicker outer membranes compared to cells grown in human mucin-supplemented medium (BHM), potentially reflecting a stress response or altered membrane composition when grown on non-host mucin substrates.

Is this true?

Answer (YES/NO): NO